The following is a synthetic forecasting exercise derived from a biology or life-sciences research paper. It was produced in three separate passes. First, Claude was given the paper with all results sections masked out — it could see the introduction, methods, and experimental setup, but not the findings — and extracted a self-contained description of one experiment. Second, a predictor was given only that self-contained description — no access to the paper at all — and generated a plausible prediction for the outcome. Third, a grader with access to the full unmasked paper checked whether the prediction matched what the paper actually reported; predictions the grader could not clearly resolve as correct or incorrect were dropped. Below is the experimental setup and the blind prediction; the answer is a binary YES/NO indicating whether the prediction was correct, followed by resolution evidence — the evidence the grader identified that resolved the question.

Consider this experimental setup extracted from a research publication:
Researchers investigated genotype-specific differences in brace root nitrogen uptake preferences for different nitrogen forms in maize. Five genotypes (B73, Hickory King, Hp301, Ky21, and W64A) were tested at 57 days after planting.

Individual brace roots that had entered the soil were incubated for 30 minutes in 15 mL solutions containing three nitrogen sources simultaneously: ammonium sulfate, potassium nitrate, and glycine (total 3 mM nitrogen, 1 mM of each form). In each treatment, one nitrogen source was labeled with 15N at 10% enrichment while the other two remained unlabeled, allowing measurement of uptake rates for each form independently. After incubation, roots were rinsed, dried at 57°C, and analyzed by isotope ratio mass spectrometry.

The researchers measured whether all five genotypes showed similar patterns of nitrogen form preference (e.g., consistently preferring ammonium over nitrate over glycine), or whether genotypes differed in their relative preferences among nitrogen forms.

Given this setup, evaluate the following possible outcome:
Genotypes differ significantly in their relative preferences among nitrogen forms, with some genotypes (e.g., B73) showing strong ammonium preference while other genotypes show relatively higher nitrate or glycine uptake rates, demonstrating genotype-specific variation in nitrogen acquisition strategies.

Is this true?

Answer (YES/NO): NO